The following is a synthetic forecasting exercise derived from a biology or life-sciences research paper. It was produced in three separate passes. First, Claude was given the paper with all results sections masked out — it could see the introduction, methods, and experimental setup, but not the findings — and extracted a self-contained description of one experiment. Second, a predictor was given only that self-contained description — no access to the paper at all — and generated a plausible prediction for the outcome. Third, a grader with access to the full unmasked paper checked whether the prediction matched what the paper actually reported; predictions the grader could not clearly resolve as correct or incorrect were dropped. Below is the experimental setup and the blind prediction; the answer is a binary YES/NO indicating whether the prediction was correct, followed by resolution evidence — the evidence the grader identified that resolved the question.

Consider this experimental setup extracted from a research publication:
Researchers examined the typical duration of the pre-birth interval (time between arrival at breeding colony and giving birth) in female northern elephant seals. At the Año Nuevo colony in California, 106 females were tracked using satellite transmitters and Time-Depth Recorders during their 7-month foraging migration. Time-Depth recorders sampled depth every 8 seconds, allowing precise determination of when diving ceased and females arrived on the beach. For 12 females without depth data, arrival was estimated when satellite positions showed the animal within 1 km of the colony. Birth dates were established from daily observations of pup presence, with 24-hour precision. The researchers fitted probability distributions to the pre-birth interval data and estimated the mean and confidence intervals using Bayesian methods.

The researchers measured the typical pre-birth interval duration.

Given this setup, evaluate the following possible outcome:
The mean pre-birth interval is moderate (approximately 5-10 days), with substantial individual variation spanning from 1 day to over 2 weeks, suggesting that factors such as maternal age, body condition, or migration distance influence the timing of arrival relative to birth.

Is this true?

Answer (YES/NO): NO